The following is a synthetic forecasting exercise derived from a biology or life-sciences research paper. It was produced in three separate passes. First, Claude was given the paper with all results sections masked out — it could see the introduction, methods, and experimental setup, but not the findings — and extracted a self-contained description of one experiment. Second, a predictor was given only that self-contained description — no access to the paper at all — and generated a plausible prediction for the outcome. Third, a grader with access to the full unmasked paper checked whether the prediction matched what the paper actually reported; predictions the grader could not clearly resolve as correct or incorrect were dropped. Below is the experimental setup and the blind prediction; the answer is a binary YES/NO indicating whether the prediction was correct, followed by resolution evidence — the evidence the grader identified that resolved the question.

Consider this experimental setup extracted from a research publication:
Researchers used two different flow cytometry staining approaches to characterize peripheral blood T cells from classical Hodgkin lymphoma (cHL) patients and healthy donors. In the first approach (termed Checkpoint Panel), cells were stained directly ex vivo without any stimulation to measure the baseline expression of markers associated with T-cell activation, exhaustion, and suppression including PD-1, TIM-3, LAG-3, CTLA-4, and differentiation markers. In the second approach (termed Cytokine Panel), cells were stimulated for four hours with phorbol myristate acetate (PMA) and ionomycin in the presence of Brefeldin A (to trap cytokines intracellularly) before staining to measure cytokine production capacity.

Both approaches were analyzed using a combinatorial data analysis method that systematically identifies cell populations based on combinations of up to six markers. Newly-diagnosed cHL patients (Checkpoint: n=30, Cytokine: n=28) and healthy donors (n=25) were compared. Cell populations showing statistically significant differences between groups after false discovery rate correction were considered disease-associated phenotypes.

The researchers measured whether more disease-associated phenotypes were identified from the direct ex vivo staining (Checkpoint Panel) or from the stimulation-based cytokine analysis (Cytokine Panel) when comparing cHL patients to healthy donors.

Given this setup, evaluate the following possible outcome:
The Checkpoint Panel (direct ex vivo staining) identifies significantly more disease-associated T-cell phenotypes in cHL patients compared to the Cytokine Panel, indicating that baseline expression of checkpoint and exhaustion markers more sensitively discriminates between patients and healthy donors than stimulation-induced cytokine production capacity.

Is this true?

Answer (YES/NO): YES